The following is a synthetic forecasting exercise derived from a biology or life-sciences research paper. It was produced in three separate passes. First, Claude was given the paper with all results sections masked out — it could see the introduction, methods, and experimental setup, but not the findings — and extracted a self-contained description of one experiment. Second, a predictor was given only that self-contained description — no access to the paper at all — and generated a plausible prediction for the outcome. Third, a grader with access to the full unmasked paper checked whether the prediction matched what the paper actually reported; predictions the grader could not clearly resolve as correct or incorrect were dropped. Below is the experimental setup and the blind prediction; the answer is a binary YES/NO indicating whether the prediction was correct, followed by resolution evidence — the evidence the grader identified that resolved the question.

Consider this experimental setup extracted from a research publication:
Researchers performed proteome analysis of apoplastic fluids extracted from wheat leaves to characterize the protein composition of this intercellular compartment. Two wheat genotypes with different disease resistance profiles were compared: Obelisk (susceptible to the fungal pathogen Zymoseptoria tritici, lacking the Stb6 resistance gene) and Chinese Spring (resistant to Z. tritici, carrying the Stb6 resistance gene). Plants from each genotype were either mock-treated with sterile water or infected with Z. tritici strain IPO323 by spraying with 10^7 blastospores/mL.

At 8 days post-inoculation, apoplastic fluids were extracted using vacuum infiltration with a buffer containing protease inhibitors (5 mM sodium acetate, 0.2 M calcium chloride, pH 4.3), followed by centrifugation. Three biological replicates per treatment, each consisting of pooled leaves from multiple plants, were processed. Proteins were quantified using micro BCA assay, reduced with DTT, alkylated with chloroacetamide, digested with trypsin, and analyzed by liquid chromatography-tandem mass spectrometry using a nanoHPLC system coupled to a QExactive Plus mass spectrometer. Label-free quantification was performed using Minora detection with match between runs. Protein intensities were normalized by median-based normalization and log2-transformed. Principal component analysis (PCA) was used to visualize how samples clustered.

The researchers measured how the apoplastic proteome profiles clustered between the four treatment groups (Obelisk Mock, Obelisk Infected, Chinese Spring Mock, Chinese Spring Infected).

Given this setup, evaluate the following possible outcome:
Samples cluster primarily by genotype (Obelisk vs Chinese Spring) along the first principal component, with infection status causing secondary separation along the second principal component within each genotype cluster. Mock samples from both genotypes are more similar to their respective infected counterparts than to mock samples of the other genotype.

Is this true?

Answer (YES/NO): NO